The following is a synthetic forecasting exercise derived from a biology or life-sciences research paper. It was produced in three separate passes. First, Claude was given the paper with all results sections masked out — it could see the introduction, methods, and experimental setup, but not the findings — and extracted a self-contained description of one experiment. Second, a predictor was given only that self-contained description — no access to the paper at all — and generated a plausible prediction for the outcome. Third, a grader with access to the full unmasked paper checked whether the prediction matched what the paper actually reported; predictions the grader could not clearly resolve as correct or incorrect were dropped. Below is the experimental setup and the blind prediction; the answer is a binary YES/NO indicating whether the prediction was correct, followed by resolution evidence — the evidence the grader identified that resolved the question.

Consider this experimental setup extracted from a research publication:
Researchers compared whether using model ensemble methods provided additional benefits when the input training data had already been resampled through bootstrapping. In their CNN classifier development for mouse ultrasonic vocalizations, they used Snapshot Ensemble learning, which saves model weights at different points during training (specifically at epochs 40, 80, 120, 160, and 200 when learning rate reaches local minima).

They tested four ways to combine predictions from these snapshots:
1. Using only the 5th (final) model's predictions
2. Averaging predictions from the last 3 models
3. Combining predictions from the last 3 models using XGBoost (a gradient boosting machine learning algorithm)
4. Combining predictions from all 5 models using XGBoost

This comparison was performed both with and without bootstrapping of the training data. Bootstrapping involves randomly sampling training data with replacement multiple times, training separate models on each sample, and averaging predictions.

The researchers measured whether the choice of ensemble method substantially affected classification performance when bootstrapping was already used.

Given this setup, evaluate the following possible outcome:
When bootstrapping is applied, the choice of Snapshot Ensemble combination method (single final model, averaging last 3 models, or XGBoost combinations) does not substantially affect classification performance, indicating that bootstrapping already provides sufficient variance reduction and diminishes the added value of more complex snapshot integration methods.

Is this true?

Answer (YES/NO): YES